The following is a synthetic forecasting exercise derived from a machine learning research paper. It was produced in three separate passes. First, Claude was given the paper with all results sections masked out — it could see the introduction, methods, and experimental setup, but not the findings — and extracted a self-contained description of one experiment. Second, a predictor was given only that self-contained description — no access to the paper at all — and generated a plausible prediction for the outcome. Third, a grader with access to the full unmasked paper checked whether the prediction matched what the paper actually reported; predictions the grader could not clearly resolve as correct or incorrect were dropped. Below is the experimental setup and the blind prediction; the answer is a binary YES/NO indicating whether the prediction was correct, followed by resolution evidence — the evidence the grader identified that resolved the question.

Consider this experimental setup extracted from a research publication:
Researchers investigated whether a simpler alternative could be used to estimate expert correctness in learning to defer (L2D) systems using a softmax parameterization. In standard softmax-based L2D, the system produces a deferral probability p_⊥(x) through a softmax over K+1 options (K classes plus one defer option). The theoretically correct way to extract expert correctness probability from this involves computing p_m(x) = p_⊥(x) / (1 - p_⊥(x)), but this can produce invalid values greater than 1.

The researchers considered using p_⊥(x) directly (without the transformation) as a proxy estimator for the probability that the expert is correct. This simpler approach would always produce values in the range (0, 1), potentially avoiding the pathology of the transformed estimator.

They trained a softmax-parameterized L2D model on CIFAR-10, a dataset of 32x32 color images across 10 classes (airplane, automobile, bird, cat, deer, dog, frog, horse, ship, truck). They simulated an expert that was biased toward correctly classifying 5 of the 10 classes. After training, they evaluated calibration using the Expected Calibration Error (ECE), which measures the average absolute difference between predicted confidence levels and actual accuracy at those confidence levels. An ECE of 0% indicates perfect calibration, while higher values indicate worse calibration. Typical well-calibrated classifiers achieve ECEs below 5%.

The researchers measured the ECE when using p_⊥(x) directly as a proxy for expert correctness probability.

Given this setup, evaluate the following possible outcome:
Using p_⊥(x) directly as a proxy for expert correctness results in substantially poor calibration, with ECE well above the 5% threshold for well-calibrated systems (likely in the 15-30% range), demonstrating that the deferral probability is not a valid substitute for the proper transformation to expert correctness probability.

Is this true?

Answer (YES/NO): NO